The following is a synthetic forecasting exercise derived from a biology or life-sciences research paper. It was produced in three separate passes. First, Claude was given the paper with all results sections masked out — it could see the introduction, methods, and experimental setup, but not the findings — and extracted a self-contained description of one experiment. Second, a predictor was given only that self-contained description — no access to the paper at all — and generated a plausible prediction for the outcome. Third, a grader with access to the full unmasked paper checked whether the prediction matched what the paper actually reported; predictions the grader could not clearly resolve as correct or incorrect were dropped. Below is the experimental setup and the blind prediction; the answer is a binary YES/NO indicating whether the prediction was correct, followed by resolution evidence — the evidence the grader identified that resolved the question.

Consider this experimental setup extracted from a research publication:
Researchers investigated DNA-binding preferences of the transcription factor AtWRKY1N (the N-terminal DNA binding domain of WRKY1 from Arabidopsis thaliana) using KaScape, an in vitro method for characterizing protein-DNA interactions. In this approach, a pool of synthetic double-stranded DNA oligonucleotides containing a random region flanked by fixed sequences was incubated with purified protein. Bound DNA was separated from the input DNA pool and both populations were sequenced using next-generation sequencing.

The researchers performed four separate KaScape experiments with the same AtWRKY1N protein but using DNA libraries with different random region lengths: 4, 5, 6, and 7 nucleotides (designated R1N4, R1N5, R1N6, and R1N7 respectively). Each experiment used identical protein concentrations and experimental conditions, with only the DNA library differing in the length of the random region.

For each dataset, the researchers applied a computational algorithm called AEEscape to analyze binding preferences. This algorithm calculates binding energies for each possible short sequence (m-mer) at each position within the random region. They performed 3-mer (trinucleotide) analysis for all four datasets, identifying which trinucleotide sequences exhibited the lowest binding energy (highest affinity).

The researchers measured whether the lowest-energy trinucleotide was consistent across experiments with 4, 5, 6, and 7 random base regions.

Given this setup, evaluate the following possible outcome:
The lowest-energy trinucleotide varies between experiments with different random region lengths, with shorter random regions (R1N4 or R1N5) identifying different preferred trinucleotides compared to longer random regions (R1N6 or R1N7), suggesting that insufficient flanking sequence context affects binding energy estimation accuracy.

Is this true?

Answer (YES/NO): NO